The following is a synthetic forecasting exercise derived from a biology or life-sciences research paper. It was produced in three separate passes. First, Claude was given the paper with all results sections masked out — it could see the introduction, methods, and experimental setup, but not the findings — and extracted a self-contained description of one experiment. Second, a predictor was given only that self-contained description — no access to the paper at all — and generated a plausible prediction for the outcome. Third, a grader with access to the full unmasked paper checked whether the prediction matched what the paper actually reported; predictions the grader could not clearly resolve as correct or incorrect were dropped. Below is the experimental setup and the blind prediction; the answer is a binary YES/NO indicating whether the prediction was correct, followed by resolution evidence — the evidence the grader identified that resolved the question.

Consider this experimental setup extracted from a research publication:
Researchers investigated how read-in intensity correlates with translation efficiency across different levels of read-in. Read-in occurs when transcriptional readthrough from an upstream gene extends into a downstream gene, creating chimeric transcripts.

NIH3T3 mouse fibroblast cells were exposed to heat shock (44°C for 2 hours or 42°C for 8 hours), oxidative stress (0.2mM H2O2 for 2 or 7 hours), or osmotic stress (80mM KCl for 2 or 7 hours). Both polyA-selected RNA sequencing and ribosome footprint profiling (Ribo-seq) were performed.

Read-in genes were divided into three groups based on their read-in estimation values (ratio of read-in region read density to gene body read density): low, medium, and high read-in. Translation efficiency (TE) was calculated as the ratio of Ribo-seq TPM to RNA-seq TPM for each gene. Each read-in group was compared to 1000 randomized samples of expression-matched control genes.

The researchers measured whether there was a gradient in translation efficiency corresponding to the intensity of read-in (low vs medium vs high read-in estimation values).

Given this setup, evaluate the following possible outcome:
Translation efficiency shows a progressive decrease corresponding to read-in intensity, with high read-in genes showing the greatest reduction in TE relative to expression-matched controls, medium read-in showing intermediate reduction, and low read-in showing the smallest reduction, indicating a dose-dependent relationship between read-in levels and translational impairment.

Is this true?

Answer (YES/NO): NO